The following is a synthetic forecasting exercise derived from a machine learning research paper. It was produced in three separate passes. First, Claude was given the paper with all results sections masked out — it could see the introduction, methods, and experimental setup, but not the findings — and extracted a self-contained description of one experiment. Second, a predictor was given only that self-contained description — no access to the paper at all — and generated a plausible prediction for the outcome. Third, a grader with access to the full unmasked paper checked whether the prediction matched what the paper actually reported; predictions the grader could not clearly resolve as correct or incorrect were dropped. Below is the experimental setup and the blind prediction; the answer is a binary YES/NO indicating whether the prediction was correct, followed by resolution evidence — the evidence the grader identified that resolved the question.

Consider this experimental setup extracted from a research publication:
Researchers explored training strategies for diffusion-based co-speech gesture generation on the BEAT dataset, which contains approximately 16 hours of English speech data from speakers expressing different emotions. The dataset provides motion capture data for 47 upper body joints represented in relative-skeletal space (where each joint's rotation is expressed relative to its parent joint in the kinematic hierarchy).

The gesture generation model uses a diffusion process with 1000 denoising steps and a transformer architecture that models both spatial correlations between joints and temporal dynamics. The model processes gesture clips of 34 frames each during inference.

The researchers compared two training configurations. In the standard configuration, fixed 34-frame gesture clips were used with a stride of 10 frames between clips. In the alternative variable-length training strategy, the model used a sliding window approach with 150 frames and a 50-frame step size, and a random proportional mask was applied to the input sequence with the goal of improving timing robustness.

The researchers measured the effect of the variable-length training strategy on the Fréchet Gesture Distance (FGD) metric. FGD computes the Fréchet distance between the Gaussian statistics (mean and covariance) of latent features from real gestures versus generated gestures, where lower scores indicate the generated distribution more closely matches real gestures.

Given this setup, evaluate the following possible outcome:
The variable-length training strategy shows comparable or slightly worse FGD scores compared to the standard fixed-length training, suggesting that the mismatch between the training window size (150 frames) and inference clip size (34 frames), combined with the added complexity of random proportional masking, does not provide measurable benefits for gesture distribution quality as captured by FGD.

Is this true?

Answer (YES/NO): NO